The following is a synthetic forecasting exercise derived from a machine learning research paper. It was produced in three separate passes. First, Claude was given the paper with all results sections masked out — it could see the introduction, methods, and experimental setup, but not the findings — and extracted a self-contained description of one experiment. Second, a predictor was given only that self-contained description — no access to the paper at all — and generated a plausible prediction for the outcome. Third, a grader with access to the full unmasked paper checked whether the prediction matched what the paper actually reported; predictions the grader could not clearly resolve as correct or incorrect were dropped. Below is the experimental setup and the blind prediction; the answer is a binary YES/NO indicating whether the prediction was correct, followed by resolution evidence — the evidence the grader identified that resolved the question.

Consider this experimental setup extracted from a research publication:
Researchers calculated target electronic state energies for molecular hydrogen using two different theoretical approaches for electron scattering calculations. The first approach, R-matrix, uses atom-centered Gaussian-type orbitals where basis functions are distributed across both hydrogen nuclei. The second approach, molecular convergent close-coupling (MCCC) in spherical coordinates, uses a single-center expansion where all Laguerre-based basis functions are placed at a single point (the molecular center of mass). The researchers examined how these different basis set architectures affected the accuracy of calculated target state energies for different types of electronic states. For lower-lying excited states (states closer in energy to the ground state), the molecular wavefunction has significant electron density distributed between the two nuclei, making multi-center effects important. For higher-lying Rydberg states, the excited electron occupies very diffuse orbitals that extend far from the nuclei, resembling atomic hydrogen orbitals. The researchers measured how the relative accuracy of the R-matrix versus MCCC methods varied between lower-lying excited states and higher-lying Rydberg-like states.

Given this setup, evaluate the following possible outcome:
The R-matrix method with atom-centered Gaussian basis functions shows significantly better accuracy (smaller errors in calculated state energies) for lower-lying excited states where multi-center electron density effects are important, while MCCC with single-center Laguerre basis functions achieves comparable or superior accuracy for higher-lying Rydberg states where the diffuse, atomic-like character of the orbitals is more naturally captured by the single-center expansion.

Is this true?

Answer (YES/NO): NO